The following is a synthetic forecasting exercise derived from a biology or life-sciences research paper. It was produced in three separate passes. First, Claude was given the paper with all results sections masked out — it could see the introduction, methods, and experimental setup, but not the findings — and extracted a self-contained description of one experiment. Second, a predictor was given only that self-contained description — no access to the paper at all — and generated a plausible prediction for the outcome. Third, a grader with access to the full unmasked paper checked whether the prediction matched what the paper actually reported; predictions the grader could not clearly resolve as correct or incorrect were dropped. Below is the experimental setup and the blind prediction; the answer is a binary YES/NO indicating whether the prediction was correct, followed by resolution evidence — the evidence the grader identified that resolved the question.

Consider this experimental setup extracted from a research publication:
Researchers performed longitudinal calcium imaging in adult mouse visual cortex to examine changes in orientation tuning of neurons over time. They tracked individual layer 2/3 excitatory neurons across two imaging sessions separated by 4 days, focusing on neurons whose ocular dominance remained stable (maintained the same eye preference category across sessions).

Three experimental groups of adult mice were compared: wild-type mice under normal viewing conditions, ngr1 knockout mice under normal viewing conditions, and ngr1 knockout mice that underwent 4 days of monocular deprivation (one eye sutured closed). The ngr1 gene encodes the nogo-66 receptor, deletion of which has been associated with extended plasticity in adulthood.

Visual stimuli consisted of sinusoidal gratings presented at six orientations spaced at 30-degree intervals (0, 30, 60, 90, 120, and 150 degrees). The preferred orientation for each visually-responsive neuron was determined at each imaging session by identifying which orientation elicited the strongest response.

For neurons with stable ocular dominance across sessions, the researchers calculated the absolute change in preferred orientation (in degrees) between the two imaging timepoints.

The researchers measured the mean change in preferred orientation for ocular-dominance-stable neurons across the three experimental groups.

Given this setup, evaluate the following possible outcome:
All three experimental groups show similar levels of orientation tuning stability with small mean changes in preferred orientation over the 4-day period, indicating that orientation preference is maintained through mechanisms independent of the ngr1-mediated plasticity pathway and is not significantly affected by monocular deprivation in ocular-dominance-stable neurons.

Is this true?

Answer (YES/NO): NO